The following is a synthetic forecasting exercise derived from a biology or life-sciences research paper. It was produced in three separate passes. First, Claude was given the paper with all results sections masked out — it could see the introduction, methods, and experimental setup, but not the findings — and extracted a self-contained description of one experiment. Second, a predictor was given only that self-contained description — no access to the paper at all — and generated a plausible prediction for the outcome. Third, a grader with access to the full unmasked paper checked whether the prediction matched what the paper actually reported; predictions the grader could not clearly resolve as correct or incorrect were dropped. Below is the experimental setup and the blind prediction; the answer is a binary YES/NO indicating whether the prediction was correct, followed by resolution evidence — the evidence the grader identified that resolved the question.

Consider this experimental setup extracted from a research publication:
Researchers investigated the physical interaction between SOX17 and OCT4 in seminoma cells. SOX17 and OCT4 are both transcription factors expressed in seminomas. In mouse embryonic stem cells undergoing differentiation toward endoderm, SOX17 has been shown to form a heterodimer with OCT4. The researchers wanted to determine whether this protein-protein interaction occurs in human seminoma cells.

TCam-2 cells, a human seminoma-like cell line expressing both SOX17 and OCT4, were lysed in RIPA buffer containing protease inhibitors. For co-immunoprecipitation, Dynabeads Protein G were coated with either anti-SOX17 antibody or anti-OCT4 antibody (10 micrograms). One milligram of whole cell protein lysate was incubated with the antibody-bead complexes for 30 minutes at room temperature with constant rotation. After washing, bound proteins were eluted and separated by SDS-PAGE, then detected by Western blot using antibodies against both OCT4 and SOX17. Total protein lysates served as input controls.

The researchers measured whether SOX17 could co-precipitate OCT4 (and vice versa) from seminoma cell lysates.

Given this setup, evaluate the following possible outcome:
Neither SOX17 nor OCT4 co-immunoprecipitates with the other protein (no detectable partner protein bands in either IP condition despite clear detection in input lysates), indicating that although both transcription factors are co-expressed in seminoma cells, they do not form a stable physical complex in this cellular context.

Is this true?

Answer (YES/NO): NO